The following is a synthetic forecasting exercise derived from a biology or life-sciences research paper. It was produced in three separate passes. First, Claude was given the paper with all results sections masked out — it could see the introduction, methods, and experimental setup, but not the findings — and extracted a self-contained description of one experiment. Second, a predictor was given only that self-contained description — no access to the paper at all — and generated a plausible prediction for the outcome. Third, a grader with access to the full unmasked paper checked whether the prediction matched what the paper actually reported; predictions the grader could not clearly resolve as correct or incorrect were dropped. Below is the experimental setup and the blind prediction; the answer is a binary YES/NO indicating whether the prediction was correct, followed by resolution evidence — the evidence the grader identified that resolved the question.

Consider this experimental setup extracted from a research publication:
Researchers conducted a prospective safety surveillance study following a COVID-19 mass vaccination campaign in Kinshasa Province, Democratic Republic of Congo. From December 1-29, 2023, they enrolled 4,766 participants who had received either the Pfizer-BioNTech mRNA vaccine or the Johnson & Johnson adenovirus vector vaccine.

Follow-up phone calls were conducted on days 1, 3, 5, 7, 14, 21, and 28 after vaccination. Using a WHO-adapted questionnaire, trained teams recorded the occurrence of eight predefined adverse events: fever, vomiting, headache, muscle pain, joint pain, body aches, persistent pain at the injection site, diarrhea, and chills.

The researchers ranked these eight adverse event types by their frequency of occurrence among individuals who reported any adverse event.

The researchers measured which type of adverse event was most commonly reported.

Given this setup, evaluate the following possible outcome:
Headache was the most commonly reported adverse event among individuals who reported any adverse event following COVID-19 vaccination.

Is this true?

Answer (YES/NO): NO